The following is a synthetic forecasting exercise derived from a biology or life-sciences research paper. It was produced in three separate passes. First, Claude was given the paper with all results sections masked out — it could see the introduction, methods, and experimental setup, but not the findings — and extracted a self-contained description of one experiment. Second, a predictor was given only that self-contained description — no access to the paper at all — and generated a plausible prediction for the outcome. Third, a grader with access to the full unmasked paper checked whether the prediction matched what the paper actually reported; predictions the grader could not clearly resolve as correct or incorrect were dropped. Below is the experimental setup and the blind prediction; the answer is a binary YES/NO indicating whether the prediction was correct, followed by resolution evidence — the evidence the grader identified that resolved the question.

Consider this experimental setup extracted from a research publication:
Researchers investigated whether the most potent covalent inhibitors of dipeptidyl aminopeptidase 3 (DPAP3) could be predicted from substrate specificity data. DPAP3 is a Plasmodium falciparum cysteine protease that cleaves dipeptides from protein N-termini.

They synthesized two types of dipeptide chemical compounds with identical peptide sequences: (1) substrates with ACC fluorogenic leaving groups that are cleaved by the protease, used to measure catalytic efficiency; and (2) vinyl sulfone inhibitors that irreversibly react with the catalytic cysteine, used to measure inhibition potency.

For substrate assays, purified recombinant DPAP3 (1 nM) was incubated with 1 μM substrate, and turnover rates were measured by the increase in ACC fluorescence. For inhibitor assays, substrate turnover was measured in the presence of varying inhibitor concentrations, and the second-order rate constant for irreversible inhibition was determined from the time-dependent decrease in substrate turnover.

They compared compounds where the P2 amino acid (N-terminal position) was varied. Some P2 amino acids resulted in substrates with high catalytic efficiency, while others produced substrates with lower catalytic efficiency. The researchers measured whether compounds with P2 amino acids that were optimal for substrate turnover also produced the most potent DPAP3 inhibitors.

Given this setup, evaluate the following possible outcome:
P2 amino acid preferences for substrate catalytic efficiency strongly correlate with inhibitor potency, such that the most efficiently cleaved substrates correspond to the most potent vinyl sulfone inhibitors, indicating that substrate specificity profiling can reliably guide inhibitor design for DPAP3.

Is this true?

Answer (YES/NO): NO